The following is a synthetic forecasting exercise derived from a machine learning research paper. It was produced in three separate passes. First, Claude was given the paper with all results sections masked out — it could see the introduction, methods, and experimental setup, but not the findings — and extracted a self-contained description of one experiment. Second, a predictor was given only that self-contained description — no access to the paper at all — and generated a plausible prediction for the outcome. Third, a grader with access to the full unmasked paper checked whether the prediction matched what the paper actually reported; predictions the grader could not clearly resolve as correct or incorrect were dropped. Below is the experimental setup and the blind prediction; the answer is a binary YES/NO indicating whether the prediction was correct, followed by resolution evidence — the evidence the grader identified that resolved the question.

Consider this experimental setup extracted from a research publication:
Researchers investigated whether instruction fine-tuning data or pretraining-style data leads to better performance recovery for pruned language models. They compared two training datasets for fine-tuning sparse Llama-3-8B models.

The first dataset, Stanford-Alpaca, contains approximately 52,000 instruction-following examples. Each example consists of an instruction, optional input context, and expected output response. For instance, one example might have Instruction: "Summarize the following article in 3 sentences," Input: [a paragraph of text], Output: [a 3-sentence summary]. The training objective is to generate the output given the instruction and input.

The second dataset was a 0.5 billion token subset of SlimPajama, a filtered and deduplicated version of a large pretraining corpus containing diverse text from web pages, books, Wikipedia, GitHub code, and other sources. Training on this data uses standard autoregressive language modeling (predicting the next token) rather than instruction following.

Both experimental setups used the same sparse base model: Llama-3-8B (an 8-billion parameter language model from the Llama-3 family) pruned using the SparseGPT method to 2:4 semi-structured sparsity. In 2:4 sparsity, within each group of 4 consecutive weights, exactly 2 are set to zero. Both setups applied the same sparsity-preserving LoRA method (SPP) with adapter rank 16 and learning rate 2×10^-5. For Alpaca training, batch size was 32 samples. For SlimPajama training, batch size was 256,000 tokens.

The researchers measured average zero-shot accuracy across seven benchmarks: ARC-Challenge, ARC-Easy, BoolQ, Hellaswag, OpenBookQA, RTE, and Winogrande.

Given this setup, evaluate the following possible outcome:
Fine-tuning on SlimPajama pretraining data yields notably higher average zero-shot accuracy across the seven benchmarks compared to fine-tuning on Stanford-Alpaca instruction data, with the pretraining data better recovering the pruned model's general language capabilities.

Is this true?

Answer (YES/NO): NO